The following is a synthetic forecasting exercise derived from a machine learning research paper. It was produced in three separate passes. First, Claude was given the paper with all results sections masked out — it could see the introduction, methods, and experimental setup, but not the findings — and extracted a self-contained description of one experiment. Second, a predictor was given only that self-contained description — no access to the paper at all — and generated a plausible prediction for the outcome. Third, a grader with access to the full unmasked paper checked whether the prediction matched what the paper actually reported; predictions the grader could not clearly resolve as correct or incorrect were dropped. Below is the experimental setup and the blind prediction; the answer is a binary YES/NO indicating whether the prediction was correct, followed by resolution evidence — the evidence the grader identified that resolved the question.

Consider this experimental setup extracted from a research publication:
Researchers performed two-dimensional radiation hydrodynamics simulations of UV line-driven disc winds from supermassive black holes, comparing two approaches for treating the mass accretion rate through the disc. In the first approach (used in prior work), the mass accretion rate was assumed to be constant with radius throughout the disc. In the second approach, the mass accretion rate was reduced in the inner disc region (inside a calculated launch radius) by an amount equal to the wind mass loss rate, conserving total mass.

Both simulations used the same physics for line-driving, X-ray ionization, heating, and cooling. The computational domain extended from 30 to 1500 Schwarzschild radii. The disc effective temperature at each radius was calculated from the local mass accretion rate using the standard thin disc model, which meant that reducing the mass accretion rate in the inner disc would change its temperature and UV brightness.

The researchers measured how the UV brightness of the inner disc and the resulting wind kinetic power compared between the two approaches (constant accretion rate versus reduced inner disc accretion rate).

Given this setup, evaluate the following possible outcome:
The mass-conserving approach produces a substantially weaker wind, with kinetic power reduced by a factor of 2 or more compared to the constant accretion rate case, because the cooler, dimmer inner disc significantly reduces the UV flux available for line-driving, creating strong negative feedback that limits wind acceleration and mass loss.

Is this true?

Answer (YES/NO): YES